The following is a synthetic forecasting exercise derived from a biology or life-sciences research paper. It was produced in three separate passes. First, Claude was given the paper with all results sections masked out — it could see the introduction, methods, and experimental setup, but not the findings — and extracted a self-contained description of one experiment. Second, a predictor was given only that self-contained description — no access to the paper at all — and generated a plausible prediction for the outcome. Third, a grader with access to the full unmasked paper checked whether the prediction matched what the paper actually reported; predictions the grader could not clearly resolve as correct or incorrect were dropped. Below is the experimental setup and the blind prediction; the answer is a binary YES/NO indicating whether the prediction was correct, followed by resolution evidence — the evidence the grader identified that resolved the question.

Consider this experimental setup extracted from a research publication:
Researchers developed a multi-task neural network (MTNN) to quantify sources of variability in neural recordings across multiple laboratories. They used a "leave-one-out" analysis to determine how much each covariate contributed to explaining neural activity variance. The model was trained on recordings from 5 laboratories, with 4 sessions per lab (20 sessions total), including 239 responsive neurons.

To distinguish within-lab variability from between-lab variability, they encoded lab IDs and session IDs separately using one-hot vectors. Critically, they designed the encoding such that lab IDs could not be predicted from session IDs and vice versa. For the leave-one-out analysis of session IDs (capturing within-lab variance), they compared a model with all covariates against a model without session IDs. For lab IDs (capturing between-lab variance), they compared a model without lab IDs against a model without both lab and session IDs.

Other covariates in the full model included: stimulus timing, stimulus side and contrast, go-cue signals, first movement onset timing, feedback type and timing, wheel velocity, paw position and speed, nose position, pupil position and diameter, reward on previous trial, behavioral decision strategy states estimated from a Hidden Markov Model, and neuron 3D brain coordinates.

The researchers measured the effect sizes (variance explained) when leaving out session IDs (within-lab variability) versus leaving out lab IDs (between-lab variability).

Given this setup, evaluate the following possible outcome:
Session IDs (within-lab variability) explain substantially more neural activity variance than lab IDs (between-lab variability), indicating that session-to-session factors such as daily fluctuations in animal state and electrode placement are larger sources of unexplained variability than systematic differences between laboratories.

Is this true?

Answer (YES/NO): NO